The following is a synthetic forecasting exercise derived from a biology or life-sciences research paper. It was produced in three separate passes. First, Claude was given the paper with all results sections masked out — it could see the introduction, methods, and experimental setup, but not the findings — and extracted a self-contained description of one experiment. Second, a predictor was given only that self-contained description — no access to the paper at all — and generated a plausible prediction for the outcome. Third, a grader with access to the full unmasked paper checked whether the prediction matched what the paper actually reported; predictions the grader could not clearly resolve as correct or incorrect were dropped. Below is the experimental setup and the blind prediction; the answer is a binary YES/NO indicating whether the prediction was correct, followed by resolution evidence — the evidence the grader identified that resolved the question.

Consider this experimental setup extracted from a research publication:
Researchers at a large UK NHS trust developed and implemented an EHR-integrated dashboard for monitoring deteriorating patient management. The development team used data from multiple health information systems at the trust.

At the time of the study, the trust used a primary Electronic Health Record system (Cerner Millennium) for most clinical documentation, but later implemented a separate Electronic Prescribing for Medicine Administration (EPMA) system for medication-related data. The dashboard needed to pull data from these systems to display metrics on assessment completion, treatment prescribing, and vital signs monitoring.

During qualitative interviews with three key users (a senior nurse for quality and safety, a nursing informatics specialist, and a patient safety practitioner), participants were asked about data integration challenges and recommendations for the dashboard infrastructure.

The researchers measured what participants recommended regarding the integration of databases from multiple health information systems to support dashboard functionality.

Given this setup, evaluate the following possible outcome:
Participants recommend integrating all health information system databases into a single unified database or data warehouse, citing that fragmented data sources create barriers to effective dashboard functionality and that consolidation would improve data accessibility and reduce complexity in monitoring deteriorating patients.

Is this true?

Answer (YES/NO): YES